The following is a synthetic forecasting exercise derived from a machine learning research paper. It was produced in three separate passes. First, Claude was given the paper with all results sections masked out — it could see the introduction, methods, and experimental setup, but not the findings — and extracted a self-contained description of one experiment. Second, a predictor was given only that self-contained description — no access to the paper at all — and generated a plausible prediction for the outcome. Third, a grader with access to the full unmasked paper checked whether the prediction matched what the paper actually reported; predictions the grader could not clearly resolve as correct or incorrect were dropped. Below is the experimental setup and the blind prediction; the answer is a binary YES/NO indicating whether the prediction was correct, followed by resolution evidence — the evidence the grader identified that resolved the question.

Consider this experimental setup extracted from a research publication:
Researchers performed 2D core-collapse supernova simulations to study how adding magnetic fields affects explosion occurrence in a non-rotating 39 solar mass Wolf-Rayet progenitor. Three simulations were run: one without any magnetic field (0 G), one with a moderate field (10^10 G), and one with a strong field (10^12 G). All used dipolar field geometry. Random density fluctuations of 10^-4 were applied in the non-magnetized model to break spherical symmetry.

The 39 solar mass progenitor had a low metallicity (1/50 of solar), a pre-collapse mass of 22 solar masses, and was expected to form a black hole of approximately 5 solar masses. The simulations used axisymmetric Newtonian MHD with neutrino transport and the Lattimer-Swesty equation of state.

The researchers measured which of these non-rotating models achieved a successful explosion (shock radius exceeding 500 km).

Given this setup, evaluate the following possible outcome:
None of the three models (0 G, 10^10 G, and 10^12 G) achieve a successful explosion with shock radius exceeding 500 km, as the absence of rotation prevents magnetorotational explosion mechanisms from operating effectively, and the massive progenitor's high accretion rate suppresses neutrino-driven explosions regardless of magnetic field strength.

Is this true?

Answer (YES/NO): NO